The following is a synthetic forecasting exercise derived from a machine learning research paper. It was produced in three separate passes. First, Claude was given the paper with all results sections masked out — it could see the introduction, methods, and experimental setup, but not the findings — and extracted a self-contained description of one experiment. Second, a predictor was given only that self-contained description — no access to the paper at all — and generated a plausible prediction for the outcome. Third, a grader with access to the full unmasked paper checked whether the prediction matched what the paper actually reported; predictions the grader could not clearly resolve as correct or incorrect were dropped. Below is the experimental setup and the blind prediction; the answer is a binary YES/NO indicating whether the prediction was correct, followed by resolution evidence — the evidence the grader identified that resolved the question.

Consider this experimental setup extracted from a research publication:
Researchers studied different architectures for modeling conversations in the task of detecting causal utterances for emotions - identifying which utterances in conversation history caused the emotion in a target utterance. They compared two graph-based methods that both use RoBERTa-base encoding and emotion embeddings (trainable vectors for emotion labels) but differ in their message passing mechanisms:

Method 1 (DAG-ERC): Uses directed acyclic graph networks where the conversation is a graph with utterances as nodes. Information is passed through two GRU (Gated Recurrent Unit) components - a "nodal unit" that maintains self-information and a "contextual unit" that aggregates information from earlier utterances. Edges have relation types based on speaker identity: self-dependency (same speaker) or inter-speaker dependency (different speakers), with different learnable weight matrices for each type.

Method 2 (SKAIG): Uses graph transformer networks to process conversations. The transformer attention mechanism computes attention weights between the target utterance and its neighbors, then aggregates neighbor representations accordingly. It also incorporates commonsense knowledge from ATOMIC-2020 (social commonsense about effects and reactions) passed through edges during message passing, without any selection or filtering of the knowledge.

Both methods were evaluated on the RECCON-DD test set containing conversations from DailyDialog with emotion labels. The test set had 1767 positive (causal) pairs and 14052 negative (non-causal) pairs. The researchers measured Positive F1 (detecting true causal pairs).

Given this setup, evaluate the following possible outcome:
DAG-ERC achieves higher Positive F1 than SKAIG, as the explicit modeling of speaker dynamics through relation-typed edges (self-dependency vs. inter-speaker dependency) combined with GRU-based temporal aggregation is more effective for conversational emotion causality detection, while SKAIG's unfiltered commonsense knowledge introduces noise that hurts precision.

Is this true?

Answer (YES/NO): YES